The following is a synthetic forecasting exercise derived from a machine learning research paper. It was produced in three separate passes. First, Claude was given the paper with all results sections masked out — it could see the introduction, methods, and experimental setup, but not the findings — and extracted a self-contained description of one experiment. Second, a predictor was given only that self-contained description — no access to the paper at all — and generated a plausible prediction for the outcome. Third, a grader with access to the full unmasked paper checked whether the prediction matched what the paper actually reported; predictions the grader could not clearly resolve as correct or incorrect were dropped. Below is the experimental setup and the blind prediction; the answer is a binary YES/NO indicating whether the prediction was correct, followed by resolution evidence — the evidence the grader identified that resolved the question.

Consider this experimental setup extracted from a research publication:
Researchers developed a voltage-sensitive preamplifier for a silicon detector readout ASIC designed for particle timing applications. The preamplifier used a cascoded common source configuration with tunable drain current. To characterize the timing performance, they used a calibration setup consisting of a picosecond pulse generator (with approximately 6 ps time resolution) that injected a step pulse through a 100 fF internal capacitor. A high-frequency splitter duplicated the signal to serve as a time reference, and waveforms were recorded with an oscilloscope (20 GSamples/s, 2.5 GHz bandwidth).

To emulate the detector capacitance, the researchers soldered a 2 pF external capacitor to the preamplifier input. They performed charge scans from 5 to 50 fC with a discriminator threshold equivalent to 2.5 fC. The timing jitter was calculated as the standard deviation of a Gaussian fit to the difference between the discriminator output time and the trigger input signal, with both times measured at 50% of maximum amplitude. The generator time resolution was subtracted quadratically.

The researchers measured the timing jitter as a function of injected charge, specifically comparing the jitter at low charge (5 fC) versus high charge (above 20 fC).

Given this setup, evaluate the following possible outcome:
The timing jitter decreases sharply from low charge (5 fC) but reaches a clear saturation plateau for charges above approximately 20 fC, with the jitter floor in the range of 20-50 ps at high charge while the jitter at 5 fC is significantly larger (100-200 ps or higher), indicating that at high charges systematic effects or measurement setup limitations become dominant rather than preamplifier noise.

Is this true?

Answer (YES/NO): NO